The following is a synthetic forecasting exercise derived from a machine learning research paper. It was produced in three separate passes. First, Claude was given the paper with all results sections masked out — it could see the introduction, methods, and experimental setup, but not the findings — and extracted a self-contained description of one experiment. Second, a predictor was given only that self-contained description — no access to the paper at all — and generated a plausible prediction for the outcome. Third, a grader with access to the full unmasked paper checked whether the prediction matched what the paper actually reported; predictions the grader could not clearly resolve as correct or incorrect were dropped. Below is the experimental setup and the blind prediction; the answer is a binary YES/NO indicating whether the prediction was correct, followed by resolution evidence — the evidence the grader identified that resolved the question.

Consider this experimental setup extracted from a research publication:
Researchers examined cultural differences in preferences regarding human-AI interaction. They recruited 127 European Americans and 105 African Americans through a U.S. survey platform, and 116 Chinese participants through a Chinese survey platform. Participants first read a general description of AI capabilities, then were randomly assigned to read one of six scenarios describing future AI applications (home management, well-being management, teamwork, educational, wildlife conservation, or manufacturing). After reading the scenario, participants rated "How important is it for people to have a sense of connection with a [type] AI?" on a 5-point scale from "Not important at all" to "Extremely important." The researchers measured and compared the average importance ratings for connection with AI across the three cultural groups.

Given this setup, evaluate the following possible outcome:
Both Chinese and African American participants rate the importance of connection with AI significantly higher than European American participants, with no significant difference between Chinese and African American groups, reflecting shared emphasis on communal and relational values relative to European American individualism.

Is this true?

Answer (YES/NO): NO